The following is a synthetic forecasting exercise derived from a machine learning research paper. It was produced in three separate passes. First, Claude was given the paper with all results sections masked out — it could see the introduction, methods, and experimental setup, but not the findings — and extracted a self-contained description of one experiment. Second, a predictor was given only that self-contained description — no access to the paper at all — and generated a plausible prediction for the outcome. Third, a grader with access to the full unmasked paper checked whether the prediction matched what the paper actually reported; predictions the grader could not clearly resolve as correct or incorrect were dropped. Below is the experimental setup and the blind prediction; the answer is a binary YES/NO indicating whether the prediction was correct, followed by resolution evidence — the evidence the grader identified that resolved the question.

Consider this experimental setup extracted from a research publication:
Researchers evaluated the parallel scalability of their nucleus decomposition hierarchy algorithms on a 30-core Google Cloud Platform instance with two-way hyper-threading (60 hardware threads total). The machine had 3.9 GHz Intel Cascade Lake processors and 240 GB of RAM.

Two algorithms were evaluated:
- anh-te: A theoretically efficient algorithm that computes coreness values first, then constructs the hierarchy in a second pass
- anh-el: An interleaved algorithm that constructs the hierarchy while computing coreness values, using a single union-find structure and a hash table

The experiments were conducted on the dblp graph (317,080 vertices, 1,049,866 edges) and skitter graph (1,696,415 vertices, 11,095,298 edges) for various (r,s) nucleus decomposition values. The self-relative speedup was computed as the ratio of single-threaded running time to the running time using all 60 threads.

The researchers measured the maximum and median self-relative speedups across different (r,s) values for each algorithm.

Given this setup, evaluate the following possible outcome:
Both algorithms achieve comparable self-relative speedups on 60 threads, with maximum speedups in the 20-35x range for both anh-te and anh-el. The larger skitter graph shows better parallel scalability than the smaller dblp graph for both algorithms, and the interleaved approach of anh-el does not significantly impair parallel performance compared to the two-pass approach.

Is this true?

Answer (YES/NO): YES